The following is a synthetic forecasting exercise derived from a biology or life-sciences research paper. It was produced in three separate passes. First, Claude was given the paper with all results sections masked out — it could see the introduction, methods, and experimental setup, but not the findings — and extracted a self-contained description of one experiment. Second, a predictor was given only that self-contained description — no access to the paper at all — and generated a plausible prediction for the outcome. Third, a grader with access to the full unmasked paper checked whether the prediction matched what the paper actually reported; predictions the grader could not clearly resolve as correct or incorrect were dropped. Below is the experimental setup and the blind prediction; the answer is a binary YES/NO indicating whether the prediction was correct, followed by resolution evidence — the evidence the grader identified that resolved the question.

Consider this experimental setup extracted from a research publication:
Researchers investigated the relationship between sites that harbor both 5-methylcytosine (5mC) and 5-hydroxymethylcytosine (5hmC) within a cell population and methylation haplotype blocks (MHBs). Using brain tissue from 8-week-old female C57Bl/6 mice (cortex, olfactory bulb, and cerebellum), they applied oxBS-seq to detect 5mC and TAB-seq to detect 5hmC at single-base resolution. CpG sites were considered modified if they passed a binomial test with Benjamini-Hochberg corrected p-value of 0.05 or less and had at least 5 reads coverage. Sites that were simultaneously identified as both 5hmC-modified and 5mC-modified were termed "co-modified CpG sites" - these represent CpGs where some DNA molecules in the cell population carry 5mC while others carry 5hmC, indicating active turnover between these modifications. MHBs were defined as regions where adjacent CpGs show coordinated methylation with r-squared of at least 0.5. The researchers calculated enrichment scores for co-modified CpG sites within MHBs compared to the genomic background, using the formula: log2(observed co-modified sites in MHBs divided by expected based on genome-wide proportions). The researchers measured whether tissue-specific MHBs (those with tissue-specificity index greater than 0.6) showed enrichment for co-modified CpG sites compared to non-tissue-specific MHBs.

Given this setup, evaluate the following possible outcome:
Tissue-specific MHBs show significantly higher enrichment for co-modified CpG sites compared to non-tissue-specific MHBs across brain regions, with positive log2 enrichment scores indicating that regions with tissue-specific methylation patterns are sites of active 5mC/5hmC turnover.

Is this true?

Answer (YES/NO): YES